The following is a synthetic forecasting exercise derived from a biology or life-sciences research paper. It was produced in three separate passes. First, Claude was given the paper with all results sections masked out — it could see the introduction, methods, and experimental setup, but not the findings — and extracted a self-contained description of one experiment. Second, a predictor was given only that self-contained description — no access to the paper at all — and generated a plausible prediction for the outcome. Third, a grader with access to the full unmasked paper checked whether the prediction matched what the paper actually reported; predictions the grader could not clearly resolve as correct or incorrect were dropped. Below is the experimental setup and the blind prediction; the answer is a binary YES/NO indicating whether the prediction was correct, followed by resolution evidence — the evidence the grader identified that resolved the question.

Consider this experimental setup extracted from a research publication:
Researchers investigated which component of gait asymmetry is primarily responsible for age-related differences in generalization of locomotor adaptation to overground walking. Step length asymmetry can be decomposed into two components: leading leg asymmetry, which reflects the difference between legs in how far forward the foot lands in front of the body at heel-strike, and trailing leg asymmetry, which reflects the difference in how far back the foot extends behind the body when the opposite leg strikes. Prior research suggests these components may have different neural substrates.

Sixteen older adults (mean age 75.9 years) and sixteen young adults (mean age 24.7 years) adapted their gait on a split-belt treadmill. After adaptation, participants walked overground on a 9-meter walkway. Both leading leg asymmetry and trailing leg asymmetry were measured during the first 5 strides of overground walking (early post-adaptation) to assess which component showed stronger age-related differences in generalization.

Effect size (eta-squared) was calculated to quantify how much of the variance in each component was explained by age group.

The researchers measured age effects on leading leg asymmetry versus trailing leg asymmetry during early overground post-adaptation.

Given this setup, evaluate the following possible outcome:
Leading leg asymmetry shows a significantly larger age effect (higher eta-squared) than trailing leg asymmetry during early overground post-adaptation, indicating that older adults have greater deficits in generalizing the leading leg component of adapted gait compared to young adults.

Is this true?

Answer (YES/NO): NO